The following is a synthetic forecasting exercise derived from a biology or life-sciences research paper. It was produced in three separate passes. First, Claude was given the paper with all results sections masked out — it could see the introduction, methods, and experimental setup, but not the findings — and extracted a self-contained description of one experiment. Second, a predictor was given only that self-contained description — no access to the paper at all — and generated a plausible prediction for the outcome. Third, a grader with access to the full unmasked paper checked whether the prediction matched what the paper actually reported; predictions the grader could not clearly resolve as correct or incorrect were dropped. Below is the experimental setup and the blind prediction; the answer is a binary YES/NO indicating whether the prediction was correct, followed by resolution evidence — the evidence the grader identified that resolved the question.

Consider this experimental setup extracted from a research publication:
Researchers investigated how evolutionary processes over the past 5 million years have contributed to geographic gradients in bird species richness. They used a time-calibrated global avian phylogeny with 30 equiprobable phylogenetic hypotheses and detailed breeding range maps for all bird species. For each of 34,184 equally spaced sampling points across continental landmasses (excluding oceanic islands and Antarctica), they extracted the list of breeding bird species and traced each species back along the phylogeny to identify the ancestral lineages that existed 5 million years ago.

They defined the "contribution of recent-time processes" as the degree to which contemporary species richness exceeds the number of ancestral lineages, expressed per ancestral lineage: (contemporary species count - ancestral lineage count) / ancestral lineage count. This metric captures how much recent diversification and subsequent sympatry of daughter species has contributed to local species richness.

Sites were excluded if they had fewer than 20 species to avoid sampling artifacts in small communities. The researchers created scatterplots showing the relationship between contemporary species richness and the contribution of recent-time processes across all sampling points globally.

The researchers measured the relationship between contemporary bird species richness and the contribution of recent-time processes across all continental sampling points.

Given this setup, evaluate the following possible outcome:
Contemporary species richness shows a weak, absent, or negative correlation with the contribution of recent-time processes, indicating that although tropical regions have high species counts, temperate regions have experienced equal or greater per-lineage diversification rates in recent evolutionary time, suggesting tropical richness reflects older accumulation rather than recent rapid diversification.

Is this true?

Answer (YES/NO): NO